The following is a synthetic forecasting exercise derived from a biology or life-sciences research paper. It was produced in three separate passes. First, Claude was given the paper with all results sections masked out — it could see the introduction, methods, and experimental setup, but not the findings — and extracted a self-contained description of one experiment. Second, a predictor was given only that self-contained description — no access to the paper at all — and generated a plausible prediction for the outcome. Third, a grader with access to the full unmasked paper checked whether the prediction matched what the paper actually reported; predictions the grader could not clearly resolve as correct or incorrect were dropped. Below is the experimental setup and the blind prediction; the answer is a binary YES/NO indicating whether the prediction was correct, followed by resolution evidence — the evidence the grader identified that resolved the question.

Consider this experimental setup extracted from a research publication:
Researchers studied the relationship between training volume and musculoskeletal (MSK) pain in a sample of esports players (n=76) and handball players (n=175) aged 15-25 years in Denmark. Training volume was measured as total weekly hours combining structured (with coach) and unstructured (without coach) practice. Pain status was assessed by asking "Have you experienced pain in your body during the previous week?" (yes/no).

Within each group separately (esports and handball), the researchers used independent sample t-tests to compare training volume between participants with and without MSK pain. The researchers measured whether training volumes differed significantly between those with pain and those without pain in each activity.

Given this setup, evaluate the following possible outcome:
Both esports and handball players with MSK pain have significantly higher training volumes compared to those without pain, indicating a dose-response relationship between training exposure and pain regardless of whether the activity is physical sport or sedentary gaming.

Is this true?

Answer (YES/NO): NO